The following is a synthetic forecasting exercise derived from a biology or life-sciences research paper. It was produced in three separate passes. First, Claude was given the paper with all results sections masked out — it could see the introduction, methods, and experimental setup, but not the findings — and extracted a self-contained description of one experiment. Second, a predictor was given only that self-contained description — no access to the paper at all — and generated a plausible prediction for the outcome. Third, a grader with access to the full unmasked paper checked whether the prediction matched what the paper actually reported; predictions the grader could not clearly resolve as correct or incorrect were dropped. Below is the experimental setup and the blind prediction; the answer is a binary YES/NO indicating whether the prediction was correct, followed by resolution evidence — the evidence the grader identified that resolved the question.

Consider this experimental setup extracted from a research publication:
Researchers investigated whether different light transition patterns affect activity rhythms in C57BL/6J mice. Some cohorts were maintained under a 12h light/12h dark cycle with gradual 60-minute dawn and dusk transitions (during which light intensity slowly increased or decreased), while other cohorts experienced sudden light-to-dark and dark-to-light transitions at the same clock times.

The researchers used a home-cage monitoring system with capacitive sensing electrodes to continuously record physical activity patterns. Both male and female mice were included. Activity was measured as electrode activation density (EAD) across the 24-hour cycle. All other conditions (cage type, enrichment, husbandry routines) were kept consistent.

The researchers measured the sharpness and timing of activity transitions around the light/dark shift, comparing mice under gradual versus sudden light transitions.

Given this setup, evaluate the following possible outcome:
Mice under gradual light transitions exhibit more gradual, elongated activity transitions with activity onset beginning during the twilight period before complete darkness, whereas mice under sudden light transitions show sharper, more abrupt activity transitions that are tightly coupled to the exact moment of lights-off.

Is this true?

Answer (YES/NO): NO